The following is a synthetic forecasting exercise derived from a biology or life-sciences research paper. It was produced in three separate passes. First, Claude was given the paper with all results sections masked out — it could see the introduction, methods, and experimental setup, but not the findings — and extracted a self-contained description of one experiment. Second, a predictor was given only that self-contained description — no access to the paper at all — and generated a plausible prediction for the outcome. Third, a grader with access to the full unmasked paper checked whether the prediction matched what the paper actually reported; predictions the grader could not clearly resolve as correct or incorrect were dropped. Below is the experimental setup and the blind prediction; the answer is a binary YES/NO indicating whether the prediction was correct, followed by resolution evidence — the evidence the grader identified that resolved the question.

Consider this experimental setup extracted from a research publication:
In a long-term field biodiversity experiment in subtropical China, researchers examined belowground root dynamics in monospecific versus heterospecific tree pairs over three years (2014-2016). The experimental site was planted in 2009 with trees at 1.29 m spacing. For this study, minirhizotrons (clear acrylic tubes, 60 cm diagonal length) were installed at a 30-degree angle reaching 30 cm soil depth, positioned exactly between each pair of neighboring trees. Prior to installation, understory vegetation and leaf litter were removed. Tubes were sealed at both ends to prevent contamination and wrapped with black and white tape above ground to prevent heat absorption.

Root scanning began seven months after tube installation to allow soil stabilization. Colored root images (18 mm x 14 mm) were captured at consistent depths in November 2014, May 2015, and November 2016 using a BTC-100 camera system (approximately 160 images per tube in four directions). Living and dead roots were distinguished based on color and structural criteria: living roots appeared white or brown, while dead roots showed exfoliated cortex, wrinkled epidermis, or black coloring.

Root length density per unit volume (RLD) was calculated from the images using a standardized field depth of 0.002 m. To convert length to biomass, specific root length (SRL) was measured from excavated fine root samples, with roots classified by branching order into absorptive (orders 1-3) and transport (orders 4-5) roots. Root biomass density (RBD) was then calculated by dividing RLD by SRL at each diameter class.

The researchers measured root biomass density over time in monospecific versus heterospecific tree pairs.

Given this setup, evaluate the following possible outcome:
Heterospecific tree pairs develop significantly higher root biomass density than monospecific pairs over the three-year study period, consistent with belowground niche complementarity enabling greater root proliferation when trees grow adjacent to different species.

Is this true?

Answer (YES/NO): NO